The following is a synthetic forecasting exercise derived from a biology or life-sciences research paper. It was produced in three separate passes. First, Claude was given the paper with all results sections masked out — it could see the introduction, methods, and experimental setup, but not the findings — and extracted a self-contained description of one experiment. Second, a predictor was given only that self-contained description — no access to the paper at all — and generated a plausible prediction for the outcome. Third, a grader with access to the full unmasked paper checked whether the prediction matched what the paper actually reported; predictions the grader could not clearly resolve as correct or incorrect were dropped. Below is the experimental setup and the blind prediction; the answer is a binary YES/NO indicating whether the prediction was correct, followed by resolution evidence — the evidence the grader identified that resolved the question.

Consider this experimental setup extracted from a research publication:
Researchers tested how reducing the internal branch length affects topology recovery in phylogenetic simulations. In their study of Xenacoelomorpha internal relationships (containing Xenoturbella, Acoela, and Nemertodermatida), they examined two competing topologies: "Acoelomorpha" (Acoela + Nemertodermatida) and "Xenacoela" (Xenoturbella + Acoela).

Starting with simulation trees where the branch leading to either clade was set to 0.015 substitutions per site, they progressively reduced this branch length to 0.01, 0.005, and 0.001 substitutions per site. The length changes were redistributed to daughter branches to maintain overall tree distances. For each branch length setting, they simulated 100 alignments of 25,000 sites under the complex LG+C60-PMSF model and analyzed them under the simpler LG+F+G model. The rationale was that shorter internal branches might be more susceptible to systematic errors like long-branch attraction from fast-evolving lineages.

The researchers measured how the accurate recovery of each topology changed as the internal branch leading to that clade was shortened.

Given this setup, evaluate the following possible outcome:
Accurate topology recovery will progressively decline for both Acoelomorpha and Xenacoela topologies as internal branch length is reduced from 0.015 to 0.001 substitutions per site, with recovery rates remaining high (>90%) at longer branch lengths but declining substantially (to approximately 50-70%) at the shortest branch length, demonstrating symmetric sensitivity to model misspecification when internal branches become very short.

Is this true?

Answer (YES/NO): NO